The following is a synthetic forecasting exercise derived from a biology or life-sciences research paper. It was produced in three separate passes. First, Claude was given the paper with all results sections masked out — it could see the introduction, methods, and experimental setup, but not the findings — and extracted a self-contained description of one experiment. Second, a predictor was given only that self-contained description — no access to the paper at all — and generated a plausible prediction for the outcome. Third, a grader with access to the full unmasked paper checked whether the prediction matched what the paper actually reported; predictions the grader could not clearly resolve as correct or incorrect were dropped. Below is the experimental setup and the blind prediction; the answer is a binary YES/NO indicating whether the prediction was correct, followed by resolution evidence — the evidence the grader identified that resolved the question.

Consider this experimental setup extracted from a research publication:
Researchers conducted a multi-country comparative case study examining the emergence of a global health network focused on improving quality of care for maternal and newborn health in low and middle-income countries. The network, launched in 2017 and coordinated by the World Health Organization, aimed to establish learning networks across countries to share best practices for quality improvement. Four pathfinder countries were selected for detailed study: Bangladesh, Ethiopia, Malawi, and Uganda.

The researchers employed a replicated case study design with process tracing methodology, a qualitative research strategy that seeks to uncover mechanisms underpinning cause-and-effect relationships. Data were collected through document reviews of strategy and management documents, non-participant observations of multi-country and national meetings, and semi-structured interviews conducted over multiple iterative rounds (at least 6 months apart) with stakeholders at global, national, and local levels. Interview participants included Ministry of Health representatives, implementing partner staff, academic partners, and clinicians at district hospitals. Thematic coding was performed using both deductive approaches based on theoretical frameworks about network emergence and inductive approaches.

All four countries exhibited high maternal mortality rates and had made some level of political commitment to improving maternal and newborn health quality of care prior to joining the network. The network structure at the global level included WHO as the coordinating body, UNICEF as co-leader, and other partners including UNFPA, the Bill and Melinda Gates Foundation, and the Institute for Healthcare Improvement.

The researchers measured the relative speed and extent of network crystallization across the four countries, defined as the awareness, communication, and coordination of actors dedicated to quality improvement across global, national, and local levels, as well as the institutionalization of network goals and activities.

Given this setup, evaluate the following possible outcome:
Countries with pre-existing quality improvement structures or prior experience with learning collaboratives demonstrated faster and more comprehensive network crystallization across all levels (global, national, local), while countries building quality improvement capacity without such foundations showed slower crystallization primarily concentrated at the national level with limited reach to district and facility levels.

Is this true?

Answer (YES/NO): YES